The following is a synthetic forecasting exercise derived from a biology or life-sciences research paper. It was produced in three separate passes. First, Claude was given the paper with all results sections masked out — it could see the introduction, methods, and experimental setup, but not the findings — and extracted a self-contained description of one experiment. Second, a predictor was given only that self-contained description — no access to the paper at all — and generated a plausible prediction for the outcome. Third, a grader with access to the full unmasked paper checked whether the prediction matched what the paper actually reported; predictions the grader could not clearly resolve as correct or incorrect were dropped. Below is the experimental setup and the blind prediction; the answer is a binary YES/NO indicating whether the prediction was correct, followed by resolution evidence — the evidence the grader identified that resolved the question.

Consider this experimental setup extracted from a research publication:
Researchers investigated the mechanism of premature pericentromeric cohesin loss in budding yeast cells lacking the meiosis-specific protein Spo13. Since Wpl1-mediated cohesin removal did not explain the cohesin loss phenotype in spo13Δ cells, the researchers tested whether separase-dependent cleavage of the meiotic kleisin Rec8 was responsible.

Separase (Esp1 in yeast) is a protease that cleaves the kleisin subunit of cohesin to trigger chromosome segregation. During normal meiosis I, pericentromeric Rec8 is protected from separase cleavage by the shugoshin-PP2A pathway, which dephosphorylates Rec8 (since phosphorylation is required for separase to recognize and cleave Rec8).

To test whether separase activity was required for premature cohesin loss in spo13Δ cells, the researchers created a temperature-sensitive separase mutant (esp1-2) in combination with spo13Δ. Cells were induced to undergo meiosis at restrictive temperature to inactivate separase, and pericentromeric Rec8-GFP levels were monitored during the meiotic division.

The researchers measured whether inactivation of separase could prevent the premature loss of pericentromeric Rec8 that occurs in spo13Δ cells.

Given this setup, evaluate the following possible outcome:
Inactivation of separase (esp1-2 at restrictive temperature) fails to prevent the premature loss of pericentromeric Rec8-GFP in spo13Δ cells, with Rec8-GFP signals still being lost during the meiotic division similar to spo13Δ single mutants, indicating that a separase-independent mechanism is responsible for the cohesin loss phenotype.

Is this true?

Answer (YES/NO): NO